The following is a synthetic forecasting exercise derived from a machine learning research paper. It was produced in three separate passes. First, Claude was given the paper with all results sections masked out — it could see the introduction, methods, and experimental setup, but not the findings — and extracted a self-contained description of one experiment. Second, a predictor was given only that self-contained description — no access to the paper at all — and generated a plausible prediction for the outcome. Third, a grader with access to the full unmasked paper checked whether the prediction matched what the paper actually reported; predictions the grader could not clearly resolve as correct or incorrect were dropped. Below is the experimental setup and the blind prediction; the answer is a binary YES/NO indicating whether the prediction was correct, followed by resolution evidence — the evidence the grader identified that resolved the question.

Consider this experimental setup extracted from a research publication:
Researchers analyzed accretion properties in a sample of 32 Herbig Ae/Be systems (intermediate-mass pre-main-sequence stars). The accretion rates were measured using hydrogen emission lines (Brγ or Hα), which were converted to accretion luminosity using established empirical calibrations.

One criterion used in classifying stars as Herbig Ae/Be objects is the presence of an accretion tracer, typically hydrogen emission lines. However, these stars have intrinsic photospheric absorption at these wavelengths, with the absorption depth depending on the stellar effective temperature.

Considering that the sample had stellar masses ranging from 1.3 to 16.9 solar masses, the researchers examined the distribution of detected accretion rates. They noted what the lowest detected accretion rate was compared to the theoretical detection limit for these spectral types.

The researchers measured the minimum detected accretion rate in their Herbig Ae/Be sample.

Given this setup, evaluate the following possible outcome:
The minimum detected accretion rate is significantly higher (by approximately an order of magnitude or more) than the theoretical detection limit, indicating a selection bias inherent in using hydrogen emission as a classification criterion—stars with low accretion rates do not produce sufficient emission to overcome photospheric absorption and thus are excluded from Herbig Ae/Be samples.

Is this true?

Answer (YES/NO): NO